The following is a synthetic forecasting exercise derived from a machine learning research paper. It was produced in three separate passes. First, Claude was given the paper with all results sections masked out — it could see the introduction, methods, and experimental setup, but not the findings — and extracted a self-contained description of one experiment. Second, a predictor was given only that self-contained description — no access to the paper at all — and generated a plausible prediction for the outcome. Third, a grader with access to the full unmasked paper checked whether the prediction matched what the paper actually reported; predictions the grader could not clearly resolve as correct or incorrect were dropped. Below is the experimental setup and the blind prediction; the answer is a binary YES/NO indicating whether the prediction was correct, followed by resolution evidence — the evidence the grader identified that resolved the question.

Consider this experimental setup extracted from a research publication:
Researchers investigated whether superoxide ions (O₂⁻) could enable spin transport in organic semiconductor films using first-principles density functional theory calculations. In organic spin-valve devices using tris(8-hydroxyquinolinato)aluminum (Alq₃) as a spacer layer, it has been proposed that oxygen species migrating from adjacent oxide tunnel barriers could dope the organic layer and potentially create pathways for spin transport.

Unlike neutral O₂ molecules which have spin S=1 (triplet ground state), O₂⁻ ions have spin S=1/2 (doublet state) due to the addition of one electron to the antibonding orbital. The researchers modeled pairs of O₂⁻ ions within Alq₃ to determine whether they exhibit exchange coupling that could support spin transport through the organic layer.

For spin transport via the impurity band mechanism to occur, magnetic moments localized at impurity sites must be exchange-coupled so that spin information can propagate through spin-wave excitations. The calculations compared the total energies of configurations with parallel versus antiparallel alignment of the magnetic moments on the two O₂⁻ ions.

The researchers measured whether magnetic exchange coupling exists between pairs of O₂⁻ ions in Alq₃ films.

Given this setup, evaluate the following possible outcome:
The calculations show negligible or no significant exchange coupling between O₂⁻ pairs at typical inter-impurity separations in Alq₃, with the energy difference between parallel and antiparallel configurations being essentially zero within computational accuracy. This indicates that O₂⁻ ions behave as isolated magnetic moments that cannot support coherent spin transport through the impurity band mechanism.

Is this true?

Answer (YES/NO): YES